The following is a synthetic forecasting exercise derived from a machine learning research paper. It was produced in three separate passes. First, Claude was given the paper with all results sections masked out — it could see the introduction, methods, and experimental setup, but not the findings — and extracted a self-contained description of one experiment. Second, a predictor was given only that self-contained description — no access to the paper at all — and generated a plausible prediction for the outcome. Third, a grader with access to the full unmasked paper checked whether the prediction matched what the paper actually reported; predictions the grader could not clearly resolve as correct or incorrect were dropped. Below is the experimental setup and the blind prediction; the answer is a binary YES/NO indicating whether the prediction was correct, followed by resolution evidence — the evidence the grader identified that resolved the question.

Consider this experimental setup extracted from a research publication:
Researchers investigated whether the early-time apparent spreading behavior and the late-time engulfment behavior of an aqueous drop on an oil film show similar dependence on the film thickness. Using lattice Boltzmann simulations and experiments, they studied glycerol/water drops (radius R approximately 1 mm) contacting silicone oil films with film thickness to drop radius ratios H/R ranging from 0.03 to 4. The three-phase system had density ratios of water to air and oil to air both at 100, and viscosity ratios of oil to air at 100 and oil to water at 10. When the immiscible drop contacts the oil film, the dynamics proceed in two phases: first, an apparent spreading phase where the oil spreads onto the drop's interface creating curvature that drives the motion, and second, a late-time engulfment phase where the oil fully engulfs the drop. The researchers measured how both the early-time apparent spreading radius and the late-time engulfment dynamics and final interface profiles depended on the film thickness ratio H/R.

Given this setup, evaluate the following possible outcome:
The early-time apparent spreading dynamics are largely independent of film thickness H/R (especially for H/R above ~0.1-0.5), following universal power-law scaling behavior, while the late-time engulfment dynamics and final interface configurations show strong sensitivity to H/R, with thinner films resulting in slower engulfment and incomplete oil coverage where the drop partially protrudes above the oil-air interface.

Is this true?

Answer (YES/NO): YES